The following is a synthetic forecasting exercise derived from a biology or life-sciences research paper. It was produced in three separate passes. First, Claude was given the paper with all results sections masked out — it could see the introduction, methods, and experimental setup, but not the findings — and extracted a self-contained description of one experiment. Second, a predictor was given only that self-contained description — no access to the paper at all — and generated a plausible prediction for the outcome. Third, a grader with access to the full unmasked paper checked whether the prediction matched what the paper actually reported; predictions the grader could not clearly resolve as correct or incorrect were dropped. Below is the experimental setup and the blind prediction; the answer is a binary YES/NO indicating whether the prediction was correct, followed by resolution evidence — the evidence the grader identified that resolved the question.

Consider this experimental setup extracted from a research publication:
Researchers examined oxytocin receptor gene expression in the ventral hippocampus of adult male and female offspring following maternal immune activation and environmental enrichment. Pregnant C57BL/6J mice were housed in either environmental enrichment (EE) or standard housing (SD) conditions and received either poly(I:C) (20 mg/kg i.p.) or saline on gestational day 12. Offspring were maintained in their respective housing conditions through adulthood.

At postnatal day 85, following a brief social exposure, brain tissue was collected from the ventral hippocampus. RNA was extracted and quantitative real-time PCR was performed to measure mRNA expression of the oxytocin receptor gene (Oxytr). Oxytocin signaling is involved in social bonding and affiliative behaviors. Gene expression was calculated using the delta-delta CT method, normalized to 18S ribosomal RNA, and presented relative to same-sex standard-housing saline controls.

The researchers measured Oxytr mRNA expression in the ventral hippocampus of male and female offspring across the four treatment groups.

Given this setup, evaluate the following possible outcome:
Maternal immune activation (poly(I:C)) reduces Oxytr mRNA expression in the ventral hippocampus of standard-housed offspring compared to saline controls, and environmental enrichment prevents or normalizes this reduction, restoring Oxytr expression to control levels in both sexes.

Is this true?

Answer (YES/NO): NO